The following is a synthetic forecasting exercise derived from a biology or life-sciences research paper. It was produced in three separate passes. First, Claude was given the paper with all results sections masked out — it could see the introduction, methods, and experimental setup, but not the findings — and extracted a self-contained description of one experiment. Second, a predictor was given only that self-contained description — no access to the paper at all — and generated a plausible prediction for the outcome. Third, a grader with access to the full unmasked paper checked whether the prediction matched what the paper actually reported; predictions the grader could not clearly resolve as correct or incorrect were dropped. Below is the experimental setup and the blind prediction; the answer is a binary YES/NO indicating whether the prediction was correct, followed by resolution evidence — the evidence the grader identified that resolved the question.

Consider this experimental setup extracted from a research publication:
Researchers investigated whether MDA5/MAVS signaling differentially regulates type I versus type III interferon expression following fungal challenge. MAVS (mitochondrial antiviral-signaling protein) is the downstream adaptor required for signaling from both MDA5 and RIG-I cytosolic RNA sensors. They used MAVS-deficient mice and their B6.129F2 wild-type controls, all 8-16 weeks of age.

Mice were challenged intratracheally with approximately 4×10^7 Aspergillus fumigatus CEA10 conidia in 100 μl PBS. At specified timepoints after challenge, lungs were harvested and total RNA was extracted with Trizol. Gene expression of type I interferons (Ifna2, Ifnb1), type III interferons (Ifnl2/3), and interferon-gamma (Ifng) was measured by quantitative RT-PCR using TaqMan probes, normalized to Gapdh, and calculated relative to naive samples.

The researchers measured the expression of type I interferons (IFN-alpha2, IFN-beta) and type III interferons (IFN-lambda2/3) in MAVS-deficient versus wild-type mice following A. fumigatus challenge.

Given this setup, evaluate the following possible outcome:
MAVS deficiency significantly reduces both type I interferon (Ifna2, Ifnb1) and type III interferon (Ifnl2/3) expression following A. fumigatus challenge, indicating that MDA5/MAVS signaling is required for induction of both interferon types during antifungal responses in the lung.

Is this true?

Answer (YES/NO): NO